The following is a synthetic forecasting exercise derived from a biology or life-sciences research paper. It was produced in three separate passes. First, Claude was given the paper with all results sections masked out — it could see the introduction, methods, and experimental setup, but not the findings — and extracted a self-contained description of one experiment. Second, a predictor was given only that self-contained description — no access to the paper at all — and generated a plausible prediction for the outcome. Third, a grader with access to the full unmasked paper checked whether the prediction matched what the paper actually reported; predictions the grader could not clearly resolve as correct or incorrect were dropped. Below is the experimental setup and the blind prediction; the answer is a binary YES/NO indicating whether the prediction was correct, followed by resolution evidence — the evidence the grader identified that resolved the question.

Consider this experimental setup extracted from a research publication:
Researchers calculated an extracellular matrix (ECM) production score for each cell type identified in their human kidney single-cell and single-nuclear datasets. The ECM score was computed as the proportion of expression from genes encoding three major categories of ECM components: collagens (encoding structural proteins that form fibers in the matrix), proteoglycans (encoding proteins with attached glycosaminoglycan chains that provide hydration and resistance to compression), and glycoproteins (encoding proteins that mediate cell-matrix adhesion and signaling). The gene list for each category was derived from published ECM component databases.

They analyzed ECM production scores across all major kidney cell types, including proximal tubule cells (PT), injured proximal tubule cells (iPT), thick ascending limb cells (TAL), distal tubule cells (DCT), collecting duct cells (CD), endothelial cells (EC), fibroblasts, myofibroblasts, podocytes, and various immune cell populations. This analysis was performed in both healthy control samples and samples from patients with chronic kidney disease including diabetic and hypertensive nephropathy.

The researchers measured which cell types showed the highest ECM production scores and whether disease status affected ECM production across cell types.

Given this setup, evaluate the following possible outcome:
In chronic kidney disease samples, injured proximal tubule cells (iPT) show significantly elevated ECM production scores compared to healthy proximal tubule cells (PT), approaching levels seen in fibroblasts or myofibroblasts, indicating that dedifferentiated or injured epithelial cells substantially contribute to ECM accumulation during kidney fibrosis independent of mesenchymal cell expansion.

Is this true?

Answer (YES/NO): NO